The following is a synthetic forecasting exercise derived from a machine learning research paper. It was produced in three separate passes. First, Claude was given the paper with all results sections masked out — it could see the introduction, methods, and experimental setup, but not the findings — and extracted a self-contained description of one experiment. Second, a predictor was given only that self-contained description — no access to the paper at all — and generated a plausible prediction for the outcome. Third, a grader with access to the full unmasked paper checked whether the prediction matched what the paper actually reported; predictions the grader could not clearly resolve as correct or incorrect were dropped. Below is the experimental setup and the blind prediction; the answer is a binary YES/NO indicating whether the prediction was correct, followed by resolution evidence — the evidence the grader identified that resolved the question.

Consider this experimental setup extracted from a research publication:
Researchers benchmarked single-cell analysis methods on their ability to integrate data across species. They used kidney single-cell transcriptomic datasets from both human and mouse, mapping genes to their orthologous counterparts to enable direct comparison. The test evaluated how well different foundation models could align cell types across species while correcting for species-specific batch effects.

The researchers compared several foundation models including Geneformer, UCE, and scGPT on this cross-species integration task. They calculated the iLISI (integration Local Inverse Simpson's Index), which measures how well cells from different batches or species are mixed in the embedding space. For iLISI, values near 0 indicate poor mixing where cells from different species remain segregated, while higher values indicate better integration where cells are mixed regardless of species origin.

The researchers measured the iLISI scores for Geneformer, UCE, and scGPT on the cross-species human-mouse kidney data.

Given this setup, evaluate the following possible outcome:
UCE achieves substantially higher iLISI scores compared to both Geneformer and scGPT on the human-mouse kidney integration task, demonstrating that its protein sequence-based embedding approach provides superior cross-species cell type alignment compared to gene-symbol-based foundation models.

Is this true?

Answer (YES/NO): NO